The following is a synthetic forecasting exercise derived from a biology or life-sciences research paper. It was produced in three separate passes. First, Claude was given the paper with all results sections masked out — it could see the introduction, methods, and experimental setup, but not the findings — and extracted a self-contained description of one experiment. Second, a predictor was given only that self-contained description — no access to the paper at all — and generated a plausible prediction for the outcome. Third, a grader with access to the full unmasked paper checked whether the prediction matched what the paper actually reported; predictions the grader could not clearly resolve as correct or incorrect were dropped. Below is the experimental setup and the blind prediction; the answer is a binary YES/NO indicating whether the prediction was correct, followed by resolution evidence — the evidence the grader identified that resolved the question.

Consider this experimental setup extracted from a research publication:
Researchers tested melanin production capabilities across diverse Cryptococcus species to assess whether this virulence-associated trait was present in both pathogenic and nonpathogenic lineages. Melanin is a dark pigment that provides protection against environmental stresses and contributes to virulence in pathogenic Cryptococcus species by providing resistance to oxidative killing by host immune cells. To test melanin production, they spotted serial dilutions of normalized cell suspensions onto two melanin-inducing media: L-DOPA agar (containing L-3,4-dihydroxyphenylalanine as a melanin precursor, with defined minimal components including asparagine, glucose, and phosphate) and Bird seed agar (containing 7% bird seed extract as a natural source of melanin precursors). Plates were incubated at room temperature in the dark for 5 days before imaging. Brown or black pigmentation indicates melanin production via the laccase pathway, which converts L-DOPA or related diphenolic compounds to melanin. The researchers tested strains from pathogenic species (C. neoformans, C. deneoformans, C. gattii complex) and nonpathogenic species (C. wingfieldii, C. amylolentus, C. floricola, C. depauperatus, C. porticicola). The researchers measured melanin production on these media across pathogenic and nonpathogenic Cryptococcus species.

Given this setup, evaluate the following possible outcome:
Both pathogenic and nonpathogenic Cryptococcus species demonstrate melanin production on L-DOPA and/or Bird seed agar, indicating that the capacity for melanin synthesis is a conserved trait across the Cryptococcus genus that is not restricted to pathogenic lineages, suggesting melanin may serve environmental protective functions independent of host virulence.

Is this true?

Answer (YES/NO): NO